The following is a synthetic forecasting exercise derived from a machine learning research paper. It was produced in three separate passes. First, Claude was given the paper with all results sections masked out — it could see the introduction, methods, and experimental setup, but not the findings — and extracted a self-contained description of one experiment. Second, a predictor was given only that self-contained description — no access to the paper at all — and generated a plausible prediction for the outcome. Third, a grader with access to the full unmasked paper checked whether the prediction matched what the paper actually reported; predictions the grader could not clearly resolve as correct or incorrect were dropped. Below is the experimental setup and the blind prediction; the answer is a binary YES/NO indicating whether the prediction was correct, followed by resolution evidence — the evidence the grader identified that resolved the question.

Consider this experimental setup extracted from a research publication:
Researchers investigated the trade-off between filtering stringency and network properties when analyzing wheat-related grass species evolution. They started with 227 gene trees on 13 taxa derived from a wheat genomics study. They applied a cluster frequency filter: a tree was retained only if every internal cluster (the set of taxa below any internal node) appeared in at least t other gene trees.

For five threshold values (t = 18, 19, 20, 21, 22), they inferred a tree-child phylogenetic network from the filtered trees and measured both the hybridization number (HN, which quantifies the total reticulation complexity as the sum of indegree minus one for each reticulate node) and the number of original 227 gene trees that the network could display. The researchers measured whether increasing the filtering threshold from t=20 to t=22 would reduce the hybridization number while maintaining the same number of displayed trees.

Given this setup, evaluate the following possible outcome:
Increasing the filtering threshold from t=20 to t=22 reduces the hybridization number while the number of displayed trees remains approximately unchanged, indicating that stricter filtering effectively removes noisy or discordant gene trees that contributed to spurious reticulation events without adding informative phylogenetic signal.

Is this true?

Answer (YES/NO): NO